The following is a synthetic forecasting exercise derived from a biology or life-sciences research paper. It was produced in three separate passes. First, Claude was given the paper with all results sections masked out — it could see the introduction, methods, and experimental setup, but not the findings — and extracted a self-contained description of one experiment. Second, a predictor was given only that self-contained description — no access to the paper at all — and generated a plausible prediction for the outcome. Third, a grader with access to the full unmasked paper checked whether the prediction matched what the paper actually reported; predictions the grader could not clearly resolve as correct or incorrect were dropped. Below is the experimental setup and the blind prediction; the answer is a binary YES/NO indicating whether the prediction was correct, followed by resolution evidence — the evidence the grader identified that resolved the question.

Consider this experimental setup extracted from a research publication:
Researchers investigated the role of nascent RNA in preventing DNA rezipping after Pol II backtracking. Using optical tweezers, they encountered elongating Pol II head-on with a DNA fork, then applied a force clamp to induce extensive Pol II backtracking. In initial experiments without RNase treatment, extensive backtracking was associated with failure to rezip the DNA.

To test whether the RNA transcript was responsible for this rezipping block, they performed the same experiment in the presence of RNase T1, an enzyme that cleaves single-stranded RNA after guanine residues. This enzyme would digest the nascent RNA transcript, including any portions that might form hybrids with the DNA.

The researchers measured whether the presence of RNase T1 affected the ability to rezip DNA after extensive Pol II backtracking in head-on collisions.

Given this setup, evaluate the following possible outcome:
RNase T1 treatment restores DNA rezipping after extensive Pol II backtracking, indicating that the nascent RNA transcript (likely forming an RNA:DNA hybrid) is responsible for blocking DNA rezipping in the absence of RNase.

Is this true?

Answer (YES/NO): NO